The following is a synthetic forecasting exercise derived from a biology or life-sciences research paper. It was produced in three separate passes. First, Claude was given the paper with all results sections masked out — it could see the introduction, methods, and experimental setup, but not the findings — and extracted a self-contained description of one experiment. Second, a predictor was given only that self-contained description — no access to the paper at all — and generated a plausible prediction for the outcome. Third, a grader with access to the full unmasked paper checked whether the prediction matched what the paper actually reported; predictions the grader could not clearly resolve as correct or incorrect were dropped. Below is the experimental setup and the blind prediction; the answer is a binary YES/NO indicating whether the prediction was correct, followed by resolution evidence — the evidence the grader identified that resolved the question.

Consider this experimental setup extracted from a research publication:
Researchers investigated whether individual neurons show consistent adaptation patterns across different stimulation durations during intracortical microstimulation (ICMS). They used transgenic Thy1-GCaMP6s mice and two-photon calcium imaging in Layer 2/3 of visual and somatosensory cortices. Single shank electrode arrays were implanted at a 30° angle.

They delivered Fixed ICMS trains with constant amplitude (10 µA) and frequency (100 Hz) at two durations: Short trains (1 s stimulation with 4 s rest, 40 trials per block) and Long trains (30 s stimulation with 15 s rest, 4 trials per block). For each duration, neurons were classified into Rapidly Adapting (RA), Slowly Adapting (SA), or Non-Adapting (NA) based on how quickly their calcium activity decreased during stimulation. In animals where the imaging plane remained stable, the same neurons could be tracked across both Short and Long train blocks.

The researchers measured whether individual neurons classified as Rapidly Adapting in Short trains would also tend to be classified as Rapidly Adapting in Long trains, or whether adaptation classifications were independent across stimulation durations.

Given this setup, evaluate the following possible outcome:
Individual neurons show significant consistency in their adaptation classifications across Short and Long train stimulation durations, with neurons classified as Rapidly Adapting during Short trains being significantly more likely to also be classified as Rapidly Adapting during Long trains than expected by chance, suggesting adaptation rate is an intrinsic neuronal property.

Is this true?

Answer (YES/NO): YES